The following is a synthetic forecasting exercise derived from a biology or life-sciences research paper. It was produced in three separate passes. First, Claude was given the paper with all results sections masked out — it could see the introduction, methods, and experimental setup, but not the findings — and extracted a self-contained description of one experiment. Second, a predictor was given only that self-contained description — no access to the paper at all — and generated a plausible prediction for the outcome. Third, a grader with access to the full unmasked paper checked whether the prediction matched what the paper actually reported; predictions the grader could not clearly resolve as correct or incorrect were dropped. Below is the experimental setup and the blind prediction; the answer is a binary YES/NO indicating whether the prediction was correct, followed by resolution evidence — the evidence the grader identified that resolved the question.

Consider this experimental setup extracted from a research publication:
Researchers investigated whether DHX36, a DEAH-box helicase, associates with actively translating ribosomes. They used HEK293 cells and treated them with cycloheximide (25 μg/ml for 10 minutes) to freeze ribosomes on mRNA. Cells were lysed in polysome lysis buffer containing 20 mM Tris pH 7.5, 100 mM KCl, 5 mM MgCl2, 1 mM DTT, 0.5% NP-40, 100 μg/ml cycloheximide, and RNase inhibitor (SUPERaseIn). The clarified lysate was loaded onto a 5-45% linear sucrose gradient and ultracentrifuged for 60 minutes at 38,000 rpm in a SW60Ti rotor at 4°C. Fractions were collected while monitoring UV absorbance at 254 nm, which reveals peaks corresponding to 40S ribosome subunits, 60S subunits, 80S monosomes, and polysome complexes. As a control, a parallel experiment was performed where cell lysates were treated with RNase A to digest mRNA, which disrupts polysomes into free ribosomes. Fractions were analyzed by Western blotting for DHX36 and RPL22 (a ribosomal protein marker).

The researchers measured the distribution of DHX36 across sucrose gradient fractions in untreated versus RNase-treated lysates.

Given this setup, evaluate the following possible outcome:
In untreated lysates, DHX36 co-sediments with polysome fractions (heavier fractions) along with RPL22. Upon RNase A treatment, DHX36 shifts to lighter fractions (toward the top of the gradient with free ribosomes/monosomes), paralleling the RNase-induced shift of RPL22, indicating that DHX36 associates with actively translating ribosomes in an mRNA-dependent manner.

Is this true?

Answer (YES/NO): NO